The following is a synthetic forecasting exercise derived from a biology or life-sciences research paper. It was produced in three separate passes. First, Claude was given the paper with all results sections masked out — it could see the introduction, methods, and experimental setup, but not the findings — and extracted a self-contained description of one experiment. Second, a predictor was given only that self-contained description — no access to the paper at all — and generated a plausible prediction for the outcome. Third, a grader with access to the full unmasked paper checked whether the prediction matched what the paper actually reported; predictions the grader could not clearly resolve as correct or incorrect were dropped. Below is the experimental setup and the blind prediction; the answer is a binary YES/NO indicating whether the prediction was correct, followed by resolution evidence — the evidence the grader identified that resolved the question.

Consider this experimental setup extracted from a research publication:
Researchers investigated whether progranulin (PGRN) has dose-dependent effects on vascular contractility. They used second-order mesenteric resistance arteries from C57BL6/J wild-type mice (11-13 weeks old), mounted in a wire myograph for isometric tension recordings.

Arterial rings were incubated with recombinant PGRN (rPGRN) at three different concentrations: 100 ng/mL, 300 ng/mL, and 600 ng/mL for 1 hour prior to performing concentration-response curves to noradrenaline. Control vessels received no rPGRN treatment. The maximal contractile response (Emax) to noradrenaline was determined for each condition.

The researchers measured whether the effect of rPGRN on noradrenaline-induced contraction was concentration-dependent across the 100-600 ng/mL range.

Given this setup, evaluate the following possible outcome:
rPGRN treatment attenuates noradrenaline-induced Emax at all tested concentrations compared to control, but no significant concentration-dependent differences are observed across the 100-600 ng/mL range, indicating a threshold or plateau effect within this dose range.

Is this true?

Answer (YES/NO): NO